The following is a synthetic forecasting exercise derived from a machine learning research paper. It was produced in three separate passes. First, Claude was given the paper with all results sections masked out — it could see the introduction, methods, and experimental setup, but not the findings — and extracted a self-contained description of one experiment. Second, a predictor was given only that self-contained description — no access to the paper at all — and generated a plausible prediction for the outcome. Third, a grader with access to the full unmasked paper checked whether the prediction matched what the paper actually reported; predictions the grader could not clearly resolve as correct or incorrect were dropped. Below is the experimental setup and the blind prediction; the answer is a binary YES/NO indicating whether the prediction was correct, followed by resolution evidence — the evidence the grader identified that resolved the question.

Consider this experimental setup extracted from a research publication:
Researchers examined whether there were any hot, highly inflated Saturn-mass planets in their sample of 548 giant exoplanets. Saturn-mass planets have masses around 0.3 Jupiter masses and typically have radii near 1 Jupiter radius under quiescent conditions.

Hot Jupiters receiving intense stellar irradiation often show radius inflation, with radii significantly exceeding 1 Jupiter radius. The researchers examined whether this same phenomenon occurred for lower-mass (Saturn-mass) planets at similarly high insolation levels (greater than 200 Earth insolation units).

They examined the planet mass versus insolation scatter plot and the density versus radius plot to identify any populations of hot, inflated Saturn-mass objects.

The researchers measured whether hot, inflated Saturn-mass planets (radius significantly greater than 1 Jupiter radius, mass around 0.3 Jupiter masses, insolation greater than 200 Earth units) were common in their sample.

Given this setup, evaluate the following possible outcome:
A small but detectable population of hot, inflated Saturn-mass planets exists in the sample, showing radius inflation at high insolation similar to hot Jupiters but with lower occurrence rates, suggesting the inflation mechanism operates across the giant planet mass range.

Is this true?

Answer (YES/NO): NO